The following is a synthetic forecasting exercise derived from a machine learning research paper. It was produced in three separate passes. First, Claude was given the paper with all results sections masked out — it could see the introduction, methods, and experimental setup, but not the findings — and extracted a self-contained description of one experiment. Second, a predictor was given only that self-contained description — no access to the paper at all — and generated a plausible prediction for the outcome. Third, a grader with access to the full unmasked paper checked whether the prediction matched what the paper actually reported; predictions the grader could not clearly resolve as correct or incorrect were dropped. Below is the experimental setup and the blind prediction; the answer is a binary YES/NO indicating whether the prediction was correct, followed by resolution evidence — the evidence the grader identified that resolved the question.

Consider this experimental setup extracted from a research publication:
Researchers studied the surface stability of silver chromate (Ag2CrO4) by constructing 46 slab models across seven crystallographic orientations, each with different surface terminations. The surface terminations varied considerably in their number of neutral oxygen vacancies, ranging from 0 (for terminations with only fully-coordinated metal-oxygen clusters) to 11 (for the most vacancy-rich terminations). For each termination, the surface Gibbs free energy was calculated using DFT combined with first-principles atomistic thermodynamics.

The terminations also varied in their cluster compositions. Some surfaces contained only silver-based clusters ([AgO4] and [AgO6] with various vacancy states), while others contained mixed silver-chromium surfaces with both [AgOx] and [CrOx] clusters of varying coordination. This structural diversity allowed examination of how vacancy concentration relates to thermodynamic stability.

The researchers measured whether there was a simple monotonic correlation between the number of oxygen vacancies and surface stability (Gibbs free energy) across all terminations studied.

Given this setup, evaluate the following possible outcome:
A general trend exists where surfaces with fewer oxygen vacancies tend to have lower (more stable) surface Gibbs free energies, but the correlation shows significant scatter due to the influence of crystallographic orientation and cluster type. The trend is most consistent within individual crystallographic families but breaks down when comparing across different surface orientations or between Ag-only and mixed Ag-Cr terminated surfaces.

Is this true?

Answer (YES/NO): NO